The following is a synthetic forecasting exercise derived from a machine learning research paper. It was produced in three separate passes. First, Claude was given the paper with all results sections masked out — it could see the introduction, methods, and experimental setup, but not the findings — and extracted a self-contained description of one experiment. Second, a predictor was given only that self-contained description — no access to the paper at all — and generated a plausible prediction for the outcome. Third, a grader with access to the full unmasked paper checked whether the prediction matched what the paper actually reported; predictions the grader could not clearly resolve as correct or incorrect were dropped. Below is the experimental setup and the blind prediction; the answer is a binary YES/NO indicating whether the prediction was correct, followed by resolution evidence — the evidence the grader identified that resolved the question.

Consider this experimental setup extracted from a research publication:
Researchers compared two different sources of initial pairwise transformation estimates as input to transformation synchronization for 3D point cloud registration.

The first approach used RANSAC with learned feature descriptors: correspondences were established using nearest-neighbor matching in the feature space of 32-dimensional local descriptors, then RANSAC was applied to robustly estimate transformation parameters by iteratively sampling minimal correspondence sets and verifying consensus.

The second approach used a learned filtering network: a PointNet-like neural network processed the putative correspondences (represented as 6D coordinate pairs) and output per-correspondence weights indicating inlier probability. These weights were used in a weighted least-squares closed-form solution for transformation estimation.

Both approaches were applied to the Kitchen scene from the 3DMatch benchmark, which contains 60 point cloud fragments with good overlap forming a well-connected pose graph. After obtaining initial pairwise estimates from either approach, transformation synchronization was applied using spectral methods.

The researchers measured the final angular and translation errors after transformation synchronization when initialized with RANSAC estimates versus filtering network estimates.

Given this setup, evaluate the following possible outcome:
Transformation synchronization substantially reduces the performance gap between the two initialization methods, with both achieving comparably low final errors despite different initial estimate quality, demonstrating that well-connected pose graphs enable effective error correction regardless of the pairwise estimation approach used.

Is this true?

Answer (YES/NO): YES